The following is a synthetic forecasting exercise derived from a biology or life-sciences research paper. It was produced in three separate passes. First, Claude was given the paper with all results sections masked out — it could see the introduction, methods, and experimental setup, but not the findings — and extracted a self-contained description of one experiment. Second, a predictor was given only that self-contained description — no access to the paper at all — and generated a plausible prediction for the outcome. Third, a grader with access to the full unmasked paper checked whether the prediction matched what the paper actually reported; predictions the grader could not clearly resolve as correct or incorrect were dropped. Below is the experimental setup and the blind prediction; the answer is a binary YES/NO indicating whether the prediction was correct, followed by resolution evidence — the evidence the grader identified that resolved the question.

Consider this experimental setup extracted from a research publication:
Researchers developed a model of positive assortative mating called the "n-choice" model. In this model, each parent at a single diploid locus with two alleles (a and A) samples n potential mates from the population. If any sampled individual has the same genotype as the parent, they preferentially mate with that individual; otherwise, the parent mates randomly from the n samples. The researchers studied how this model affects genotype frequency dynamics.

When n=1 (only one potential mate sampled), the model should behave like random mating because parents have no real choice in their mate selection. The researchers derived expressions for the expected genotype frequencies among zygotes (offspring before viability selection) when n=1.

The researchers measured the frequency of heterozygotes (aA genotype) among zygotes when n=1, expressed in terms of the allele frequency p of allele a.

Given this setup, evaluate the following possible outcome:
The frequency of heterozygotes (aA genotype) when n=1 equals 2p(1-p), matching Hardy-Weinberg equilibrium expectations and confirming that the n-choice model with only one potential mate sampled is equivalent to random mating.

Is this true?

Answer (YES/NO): YES